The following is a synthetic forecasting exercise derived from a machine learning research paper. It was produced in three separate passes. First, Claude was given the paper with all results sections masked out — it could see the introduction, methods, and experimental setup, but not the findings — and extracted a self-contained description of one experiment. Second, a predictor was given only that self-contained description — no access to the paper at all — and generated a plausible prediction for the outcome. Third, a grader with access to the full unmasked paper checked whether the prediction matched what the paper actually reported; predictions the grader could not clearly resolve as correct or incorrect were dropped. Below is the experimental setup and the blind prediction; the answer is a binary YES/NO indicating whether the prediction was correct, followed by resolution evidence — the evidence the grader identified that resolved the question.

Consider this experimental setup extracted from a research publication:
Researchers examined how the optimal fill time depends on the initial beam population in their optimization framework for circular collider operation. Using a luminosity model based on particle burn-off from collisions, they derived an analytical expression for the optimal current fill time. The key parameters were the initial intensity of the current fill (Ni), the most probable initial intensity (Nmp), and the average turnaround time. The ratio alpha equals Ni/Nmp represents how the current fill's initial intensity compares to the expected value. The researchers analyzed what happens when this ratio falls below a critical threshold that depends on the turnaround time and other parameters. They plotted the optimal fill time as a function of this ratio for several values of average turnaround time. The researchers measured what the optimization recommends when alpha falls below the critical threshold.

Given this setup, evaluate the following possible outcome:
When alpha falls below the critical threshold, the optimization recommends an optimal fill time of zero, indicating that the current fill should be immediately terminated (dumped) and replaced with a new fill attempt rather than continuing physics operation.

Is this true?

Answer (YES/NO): YES